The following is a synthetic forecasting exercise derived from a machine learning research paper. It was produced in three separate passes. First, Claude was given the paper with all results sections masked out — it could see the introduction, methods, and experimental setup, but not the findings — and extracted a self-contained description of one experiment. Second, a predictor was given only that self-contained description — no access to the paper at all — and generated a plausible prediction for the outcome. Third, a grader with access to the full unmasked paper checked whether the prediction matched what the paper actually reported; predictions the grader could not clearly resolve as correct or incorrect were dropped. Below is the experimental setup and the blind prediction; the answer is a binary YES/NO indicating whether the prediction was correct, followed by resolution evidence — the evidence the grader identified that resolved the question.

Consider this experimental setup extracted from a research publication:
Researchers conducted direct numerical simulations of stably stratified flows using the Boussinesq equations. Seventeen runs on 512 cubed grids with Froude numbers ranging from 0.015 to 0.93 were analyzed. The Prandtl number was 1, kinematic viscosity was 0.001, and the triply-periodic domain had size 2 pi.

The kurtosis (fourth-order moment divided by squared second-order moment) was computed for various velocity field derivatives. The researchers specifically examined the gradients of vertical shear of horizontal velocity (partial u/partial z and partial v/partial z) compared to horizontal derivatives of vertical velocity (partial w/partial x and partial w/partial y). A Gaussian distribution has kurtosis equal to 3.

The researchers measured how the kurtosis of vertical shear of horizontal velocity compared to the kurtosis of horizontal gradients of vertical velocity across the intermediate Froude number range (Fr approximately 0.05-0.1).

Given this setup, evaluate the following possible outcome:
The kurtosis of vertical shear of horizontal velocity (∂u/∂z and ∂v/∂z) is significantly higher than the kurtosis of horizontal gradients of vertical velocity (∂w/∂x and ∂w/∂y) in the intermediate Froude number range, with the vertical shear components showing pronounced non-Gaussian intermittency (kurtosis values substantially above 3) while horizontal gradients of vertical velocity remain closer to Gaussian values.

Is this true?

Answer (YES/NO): NO